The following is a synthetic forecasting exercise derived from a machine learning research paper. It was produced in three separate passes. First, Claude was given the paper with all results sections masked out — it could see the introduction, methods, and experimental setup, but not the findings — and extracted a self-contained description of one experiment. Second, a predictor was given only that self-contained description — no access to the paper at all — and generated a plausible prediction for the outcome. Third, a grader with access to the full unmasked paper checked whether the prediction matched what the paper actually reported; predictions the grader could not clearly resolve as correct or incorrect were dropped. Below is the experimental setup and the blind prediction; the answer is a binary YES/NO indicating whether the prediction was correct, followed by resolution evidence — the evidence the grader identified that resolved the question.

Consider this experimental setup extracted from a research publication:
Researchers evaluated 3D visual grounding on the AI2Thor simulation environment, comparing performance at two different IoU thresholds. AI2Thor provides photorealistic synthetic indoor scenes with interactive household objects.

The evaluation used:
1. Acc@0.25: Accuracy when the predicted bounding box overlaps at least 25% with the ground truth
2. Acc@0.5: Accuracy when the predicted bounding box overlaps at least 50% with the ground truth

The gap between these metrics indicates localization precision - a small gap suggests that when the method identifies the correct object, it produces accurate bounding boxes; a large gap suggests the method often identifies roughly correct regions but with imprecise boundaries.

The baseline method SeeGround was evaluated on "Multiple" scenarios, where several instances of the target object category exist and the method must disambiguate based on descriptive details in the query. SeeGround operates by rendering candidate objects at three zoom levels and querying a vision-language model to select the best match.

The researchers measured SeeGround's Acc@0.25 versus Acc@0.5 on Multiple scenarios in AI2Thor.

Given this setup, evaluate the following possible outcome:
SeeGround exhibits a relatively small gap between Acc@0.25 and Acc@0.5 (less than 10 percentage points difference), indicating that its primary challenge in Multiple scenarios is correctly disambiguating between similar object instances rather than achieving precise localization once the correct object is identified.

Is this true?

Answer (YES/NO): YES